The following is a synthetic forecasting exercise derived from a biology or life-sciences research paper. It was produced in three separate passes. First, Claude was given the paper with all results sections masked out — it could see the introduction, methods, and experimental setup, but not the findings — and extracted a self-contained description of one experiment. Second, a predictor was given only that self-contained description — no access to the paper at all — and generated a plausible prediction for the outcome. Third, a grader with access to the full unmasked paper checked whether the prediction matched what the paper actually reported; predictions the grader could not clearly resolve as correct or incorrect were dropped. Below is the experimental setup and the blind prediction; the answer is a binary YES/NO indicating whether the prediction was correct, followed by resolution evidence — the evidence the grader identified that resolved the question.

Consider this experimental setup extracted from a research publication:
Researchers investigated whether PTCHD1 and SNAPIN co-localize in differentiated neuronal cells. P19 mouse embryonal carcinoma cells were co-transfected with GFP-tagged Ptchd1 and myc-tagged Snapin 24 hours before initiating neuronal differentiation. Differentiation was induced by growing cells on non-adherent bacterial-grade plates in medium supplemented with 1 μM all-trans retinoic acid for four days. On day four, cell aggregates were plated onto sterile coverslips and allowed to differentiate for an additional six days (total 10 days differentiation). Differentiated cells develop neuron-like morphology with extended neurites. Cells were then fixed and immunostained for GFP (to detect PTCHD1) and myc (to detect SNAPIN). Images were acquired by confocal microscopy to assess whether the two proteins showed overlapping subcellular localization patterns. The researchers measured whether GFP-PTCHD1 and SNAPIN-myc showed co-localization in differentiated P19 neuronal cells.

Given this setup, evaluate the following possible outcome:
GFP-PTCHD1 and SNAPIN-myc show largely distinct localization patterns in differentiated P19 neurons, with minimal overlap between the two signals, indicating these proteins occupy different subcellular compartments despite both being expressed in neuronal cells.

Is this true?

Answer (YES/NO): NO